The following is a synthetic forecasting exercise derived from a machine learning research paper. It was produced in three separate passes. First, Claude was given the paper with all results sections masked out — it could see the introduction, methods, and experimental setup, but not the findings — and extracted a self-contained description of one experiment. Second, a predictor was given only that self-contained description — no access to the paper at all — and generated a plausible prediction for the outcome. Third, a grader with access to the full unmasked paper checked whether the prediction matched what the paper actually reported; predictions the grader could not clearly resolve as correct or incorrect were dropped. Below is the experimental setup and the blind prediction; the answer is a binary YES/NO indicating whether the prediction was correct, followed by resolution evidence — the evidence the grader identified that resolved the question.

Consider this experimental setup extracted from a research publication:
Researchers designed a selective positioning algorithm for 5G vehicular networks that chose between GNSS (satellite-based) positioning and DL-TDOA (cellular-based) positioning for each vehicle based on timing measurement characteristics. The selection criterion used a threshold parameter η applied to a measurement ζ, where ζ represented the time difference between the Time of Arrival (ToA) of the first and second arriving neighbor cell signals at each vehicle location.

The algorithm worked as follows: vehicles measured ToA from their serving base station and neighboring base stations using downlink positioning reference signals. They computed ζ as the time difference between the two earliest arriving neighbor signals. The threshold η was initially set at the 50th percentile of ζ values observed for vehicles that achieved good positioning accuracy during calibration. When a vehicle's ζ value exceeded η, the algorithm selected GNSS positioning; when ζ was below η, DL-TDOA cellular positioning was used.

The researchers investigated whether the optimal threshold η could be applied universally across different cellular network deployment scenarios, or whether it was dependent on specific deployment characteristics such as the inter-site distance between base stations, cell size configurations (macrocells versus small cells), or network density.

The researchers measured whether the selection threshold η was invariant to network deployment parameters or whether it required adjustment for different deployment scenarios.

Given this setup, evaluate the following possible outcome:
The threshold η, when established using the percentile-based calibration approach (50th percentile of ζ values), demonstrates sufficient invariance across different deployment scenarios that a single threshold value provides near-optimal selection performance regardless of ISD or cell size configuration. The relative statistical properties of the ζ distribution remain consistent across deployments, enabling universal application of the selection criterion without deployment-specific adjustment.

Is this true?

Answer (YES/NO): NO